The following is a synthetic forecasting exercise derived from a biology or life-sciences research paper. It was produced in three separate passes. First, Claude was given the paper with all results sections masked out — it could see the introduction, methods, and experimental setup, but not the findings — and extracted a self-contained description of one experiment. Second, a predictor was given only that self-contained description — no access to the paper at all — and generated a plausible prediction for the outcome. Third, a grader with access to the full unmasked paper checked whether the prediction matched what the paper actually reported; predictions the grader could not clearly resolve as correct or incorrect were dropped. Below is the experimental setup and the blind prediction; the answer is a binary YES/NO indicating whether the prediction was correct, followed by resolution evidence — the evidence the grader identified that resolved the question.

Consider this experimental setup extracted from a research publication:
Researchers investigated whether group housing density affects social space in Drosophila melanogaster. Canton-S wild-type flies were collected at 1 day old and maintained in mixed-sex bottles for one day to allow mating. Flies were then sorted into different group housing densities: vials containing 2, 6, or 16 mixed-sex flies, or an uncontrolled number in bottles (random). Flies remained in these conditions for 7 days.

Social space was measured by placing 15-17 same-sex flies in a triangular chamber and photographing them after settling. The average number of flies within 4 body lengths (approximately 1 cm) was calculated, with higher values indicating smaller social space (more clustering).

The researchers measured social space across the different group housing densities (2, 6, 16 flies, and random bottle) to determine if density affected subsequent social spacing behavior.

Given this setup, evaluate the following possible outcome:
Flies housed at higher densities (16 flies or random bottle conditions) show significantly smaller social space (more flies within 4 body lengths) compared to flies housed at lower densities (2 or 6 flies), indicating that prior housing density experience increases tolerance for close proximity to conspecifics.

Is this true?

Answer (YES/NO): NO